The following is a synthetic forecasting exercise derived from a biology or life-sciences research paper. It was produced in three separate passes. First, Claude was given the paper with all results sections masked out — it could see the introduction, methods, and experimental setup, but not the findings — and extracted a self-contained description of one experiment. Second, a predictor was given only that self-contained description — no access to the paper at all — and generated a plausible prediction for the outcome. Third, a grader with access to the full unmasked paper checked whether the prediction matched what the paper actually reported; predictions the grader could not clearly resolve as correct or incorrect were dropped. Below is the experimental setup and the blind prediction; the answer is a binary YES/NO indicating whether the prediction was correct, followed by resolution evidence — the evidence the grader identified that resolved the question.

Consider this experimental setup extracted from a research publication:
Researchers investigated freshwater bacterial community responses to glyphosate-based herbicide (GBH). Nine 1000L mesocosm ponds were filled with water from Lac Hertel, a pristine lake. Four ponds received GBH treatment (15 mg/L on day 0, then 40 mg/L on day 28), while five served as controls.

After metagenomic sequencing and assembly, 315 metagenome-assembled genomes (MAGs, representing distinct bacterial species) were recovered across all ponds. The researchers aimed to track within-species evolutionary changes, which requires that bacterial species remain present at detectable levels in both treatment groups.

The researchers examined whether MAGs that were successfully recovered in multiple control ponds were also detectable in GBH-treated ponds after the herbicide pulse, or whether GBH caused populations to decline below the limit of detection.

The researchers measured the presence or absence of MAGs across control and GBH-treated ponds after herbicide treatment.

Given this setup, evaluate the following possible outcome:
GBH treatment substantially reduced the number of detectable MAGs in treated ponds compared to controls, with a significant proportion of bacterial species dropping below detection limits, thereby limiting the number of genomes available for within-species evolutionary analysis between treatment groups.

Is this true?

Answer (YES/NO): YES